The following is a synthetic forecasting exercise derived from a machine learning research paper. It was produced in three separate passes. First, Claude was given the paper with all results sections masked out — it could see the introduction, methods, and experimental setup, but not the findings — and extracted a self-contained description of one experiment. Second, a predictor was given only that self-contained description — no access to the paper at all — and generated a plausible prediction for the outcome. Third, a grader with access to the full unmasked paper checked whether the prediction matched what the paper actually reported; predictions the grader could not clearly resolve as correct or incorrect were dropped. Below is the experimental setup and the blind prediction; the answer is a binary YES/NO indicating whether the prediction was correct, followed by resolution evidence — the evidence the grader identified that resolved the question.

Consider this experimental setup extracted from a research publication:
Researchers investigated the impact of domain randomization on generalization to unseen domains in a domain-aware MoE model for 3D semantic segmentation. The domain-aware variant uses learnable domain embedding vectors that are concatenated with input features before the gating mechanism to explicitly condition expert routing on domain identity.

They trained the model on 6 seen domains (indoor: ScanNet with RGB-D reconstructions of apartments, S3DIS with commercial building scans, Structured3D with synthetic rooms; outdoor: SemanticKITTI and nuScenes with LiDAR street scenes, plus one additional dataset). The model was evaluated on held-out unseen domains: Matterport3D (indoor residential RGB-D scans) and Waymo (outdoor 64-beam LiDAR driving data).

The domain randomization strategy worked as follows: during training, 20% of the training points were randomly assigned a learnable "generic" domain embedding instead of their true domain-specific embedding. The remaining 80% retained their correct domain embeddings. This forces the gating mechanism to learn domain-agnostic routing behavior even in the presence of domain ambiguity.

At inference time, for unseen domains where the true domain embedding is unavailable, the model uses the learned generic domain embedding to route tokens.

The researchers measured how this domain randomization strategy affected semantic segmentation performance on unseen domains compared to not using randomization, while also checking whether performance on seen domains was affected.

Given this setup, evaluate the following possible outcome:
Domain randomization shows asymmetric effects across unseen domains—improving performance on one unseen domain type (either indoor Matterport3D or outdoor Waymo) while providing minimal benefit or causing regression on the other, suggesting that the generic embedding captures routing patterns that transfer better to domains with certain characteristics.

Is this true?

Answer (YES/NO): NO